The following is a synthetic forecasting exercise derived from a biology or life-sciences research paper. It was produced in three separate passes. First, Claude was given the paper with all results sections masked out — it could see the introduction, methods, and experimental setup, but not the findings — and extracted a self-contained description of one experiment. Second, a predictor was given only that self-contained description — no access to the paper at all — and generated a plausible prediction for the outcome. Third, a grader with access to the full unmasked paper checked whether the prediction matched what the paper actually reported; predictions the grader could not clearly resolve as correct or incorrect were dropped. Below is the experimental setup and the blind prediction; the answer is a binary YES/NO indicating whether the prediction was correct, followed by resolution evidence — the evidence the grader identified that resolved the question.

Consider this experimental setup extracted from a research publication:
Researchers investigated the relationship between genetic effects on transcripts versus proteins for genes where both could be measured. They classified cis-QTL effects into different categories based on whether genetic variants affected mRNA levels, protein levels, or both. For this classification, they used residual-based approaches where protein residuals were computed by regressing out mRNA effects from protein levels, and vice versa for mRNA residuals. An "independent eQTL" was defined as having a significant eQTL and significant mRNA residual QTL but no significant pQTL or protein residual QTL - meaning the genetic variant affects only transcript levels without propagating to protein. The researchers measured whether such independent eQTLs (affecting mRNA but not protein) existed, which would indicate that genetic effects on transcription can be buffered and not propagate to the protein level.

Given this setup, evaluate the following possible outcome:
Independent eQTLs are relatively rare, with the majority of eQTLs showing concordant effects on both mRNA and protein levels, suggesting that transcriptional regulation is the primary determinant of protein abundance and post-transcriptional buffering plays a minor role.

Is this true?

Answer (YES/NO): NO